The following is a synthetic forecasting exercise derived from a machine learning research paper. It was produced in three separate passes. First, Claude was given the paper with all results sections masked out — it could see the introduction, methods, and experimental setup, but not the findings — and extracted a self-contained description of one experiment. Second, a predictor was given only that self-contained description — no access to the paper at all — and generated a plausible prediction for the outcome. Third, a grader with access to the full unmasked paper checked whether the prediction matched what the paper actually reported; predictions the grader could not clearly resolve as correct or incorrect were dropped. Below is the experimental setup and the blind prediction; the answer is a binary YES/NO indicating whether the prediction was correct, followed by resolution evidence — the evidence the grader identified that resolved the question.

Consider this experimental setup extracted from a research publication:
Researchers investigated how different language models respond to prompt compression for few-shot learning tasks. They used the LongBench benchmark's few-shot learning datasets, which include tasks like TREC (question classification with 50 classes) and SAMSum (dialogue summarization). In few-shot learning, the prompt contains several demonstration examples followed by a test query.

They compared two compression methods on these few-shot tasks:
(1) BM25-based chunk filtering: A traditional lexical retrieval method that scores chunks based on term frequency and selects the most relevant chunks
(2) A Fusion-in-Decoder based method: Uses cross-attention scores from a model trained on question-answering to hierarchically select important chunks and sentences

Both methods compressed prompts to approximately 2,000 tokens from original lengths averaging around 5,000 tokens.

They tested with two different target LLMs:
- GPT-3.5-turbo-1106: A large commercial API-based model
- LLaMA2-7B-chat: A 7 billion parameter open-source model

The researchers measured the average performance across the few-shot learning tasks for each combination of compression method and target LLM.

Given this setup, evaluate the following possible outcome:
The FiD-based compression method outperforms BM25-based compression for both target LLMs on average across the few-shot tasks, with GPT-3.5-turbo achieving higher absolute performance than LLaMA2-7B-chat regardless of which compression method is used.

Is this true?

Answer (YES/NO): NO